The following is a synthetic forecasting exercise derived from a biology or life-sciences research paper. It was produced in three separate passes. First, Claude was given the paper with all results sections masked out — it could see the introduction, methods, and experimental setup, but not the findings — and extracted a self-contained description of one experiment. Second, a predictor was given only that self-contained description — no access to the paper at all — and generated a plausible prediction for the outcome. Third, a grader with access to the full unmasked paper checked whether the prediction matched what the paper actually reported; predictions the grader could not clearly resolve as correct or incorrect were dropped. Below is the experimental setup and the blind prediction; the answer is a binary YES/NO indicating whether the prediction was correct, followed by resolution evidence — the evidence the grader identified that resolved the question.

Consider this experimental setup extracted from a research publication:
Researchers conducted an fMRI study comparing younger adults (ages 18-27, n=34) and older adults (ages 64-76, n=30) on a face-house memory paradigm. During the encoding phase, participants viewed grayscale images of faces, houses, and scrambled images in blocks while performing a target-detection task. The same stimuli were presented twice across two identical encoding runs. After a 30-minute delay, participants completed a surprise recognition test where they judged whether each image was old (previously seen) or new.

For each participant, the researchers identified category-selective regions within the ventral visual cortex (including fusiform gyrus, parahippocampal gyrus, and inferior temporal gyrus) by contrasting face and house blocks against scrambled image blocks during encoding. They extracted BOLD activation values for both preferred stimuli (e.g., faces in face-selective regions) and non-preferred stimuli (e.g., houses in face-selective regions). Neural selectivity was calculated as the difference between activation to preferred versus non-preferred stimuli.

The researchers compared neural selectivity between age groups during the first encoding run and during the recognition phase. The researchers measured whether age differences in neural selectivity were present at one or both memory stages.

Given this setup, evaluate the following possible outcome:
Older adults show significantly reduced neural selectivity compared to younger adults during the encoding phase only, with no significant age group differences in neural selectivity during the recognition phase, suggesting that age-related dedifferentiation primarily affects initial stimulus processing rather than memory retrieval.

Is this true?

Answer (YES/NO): NO